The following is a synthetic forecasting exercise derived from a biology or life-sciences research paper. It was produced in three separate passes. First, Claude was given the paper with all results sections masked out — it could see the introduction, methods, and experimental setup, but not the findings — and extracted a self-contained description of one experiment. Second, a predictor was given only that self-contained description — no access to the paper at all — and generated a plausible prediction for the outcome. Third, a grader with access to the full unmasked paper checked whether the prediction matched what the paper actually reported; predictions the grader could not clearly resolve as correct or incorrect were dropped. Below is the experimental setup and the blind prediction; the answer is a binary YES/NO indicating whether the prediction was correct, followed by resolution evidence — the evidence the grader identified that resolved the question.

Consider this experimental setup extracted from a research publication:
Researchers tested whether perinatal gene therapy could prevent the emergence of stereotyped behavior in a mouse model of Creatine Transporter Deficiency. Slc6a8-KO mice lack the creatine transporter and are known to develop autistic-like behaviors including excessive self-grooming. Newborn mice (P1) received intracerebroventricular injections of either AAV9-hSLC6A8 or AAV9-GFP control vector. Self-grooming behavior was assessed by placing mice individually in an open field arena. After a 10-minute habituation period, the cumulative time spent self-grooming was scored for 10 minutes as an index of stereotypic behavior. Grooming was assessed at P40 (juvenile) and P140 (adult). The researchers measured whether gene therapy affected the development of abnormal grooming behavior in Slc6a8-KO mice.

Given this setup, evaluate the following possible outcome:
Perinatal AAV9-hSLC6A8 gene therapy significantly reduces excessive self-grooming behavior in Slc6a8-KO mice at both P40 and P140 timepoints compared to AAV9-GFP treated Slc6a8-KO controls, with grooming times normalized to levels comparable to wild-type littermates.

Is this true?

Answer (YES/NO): NO